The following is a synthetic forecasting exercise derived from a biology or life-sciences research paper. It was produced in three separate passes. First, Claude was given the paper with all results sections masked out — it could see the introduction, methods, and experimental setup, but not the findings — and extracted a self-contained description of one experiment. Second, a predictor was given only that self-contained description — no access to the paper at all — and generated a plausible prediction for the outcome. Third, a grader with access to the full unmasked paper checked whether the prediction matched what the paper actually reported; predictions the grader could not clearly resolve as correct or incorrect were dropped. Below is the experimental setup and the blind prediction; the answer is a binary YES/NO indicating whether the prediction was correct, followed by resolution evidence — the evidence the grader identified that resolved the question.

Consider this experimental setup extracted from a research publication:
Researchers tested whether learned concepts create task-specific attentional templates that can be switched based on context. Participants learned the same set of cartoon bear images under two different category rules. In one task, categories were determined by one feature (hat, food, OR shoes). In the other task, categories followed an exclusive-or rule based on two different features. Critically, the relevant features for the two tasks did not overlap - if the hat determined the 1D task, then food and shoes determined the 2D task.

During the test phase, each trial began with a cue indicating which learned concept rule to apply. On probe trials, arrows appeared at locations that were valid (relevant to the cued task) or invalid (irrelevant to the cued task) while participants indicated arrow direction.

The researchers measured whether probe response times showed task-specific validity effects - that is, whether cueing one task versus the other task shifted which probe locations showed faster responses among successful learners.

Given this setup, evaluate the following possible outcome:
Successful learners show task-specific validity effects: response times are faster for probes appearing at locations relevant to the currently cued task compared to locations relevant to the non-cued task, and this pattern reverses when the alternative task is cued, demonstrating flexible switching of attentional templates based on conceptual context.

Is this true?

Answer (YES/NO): YES